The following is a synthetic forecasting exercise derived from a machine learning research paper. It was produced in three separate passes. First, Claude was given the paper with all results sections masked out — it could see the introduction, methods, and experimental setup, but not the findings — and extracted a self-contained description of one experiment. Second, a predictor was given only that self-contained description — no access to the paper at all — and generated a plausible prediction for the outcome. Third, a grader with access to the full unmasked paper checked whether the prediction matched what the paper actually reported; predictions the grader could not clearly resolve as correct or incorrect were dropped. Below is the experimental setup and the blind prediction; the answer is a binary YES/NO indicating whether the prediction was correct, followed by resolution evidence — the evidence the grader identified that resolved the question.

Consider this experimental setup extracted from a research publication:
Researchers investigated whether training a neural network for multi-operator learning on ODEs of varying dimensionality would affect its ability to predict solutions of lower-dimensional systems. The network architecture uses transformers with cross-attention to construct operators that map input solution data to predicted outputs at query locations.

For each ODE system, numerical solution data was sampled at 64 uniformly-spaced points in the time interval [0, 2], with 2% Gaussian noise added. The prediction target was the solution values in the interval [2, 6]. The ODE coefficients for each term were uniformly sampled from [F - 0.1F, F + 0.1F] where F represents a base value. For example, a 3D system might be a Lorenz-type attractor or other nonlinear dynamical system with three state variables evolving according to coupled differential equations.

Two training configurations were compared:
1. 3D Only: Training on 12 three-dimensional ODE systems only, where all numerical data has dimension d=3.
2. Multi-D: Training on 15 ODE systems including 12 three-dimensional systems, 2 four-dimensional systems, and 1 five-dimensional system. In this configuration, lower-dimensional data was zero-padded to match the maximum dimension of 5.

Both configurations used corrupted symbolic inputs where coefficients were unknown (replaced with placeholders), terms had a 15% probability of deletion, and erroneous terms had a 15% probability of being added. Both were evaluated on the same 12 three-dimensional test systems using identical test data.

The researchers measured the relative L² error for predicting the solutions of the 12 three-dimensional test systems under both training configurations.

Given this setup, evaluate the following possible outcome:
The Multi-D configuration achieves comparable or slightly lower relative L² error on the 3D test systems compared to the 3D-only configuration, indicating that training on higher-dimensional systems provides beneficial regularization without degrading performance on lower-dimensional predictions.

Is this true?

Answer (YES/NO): NO